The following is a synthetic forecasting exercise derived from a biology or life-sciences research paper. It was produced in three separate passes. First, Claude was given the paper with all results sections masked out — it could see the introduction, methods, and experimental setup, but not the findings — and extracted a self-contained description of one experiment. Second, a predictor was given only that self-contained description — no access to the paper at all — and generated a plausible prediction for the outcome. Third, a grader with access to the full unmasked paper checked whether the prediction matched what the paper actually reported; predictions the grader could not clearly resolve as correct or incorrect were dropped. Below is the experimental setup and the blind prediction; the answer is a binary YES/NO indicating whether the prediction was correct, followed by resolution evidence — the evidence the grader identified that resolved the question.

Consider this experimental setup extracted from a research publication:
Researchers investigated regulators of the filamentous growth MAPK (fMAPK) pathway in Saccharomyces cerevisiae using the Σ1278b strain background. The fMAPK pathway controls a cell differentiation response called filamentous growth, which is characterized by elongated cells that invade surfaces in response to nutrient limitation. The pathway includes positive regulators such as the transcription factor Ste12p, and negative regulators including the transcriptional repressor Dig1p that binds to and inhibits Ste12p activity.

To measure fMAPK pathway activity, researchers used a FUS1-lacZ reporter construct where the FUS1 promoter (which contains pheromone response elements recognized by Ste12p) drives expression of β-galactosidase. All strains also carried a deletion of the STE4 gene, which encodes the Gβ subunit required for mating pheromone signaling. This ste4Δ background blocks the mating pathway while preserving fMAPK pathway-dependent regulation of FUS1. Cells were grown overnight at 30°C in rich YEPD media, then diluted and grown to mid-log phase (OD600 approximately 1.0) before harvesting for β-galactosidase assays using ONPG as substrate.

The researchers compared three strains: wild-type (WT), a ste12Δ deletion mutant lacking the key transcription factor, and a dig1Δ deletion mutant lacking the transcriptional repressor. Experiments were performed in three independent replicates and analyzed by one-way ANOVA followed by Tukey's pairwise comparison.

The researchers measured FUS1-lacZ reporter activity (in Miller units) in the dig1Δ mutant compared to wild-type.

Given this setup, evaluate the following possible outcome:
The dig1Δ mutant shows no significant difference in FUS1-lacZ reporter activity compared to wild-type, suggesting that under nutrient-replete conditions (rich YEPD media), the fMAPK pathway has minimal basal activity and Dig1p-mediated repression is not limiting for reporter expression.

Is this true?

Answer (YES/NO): NO